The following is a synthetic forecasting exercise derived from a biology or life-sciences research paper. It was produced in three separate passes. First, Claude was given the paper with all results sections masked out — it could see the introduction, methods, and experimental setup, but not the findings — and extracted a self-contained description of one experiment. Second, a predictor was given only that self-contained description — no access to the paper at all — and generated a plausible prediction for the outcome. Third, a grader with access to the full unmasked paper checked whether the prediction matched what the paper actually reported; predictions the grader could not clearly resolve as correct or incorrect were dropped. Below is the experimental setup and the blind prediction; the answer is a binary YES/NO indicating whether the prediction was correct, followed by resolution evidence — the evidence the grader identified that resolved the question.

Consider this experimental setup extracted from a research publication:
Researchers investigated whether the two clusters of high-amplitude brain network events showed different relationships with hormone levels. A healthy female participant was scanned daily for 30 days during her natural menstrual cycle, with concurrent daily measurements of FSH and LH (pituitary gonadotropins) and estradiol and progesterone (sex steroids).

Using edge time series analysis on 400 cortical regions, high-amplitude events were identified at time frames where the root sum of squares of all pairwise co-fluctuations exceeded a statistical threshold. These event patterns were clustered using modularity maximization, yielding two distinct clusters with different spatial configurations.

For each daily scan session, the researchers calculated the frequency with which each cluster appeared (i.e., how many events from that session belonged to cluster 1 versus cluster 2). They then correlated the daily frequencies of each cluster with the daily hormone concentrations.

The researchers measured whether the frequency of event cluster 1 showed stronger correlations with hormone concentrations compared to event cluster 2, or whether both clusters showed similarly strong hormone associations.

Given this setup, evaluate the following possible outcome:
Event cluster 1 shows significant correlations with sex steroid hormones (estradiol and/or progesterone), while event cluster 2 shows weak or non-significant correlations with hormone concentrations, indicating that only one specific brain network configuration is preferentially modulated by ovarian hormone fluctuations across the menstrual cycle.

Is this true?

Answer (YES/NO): NO